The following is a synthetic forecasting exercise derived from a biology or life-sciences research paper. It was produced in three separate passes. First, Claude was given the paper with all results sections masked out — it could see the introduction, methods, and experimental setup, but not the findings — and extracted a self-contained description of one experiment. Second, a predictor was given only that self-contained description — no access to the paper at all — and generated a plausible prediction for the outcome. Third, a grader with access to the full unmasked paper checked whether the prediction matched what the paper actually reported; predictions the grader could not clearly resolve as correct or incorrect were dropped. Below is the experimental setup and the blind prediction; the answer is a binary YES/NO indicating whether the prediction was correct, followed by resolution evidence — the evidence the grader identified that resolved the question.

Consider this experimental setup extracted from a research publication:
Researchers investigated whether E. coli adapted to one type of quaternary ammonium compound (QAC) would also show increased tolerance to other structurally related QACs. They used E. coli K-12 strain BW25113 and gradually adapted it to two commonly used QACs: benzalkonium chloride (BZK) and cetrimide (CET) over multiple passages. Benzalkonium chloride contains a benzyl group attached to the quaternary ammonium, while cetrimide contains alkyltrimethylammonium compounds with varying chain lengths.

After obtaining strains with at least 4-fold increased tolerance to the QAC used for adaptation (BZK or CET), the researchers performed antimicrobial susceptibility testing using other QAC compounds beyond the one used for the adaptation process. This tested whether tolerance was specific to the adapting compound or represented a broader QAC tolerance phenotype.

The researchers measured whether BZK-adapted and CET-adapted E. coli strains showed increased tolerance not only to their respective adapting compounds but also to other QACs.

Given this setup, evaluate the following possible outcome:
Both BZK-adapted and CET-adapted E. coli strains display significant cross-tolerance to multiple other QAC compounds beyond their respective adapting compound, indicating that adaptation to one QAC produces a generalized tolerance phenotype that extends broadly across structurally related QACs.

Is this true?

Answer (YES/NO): YES